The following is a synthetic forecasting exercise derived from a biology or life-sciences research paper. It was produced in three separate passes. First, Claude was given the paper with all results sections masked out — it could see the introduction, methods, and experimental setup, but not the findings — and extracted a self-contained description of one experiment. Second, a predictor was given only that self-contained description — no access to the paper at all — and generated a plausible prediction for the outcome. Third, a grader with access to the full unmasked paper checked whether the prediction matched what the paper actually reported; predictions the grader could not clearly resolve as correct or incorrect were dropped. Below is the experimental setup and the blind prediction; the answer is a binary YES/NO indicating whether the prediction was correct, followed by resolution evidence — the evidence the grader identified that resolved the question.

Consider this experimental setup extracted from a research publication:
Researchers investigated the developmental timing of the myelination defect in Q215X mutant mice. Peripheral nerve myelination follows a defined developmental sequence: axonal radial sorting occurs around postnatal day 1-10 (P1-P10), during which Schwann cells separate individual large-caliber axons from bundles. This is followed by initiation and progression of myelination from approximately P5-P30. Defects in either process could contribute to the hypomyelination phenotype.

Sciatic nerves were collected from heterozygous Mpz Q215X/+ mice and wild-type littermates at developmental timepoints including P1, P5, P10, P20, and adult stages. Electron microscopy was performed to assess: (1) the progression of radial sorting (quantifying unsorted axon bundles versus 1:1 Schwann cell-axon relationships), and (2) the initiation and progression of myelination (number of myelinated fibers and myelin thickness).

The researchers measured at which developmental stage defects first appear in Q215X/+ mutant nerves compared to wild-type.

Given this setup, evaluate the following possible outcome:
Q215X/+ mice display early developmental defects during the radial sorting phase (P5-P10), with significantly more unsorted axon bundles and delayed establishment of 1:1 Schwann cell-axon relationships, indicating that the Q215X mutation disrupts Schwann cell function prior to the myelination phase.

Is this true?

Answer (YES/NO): YES